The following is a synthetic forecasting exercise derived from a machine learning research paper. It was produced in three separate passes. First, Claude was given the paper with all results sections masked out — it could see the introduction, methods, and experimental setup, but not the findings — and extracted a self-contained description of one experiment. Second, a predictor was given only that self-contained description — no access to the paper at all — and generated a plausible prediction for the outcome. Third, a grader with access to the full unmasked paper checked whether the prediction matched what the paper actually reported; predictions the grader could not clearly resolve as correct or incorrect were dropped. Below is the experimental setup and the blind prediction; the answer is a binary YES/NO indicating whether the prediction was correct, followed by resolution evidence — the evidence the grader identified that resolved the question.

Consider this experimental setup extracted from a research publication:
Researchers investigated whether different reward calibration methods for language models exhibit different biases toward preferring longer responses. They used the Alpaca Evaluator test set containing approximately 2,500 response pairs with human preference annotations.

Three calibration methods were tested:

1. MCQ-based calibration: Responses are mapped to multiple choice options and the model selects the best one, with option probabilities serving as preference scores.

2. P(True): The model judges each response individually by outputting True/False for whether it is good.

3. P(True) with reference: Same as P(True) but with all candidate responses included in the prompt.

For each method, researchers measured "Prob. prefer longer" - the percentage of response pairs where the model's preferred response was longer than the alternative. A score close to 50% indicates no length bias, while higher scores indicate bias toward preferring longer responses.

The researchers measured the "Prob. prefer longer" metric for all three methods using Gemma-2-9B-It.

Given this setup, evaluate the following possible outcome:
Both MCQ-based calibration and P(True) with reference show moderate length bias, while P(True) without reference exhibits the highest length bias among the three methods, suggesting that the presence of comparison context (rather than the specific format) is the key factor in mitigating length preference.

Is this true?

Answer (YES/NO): NO